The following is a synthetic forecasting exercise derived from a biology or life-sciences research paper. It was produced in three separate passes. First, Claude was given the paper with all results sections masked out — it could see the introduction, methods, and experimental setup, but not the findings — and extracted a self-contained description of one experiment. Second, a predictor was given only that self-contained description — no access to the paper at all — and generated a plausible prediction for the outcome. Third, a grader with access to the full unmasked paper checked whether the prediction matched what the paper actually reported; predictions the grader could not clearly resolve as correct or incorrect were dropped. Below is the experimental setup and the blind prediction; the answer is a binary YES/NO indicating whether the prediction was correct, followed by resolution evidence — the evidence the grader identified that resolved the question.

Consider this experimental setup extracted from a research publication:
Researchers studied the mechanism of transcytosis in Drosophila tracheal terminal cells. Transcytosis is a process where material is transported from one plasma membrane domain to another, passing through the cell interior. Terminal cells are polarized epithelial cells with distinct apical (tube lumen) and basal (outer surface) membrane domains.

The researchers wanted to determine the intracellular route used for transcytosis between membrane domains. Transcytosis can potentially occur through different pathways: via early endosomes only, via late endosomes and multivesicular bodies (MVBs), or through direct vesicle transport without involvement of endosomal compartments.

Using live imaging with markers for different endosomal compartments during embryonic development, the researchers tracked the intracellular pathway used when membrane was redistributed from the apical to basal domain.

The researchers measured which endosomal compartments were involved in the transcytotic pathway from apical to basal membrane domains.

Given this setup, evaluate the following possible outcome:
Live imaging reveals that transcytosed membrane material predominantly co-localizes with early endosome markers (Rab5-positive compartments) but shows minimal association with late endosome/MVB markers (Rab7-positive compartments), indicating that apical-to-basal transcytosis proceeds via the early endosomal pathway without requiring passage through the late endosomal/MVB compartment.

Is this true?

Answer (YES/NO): NO